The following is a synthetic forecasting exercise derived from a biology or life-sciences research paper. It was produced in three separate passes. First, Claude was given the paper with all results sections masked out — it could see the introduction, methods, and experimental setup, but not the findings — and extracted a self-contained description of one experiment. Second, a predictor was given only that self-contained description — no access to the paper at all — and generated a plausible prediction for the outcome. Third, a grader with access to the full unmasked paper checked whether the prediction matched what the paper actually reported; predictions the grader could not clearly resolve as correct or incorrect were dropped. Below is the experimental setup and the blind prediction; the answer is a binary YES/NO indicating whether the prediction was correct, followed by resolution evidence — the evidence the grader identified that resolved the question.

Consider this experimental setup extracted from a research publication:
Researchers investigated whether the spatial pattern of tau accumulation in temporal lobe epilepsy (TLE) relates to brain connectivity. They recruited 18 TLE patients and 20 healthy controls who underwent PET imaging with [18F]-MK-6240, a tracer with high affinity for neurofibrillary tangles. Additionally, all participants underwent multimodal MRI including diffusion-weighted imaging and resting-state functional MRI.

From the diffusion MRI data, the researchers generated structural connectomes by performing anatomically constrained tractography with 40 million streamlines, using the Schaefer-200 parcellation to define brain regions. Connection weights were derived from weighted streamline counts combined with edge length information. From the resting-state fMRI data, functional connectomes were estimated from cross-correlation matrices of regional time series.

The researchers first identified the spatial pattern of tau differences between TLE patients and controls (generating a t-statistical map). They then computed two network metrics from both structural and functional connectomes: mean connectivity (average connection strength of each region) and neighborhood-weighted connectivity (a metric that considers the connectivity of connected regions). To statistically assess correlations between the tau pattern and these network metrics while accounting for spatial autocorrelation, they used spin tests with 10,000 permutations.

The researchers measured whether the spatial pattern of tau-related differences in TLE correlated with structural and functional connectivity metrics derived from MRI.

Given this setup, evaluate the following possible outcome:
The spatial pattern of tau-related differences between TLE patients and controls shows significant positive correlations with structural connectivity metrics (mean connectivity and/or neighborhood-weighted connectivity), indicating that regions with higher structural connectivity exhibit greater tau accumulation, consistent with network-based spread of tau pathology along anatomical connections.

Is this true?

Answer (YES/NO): YES